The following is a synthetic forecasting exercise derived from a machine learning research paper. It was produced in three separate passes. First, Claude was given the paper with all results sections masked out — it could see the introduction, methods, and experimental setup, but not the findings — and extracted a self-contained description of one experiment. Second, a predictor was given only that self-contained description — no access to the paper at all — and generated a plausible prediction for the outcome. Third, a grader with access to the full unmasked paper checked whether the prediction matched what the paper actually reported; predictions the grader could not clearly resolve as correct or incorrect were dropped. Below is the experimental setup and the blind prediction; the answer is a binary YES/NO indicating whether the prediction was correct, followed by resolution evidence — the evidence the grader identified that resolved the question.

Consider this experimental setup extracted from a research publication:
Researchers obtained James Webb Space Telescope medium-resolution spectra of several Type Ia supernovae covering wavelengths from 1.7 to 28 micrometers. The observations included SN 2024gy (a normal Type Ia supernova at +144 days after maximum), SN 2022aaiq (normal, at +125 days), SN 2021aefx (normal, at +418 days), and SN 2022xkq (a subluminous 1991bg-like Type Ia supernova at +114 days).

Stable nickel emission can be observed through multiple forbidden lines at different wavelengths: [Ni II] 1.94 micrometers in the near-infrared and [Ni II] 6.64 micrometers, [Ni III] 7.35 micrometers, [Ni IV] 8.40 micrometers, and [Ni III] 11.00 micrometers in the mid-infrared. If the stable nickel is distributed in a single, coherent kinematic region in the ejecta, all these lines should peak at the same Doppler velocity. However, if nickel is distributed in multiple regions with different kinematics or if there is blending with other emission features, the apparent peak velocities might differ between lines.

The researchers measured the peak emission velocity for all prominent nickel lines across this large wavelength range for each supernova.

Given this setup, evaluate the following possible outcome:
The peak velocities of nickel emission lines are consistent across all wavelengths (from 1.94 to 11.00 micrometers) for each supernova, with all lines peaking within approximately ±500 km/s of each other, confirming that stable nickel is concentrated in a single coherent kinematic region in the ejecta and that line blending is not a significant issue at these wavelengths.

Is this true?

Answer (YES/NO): YES